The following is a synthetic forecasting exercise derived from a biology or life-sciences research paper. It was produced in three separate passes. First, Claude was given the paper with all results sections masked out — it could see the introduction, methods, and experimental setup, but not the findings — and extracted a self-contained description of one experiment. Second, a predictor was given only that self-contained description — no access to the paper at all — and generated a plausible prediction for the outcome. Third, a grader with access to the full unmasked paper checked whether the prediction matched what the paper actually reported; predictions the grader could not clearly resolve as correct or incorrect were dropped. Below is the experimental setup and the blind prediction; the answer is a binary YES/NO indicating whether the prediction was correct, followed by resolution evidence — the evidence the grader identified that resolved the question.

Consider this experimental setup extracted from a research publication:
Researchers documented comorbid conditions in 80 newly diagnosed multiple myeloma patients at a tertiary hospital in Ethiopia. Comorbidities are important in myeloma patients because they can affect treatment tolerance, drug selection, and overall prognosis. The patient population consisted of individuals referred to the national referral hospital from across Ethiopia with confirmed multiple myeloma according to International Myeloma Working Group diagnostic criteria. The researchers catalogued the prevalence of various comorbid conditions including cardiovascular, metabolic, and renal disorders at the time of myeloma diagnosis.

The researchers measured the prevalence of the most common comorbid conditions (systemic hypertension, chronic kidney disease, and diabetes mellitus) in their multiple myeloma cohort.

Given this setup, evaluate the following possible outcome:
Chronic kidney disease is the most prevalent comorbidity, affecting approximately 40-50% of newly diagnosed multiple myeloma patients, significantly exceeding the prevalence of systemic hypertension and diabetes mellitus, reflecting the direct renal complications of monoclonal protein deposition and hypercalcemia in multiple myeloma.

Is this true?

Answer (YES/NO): NO